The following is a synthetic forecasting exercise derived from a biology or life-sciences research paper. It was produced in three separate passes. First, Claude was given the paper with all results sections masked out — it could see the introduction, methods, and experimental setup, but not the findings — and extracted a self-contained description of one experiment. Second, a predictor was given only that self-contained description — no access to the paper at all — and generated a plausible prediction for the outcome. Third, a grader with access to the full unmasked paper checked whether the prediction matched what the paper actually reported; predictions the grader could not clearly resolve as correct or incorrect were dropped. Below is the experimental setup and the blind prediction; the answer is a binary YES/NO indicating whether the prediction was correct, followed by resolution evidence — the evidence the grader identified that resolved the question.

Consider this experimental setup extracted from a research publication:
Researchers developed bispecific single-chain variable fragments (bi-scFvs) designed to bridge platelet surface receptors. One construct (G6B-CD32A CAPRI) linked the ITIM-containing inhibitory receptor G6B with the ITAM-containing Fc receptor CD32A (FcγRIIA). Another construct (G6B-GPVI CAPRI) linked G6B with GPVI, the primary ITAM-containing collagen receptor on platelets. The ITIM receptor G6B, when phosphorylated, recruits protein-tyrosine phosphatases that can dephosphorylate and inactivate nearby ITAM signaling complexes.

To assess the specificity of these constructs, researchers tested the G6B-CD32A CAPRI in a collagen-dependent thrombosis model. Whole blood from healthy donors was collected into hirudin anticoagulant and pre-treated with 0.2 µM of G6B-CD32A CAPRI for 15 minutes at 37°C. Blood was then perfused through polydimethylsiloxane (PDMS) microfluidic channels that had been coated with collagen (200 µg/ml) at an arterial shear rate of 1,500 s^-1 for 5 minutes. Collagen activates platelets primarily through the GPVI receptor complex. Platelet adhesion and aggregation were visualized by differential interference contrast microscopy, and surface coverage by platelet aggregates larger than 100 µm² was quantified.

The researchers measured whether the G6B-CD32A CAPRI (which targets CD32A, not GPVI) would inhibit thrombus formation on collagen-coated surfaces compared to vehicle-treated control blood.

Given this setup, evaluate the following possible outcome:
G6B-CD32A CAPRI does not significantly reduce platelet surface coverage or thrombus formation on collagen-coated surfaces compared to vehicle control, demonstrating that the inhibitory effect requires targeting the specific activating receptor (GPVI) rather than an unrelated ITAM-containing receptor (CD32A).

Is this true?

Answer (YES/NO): YES